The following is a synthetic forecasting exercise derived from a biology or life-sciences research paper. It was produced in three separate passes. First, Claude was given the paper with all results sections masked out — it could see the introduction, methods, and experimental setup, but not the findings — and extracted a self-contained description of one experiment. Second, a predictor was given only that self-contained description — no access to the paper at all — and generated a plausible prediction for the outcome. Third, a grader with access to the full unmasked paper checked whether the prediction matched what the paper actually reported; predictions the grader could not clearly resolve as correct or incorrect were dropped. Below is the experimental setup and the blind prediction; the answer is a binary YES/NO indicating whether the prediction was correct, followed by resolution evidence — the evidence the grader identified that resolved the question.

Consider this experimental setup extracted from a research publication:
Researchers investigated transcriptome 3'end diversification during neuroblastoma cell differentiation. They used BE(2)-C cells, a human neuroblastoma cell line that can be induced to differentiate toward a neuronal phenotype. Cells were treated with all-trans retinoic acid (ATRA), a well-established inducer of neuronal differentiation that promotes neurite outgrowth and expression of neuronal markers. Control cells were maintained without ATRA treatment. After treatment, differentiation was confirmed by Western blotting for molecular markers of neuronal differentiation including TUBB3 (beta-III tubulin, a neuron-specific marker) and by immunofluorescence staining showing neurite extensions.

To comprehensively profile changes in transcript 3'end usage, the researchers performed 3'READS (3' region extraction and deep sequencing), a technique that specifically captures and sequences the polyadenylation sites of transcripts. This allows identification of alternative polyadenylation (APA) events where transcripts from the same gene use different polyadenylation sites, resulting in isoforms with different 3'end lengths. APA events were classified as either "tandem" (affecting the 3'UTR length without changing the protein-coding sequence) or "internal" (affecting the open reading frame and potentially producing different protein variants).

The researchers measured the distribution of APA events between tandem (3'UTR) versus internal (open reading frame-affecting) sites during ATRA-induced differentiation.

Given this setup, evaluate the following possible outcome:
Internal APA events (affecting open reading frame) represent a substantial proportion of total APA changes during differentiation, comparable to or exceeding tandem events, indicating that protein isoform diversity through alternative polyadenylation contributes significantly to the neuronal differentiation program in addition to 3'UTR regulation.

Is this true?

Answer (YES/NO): NO